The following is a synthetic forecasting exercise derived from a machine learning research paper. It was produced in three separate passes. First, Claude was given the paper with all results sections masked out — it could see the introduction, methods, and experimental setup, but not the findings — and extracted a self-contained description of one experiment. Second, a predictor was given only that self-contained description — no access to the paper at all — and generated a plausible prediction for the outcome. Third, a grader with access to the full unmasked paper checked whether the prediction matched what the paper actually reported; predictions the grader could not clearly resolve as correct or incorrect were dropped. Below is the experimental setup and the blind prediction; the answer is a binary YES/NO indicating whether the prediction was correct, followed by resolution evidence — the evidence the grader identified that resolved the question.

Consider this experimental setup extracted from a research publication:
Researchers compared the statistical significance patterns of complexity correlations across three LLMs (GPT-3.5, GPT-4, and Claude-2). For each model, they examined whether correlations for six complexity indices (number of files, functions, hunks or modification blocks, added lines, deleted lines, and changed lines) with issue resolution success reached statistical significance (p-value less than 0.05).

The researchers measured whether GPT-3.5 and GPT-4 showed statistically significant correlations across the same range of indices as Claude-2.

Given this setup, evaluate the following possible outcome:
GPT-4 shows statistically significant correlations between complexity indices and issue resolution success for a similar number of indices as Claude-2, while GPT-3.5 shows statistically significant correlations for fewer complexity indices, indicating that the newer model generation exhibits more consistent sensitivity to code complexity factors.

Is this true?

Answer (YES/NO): NO